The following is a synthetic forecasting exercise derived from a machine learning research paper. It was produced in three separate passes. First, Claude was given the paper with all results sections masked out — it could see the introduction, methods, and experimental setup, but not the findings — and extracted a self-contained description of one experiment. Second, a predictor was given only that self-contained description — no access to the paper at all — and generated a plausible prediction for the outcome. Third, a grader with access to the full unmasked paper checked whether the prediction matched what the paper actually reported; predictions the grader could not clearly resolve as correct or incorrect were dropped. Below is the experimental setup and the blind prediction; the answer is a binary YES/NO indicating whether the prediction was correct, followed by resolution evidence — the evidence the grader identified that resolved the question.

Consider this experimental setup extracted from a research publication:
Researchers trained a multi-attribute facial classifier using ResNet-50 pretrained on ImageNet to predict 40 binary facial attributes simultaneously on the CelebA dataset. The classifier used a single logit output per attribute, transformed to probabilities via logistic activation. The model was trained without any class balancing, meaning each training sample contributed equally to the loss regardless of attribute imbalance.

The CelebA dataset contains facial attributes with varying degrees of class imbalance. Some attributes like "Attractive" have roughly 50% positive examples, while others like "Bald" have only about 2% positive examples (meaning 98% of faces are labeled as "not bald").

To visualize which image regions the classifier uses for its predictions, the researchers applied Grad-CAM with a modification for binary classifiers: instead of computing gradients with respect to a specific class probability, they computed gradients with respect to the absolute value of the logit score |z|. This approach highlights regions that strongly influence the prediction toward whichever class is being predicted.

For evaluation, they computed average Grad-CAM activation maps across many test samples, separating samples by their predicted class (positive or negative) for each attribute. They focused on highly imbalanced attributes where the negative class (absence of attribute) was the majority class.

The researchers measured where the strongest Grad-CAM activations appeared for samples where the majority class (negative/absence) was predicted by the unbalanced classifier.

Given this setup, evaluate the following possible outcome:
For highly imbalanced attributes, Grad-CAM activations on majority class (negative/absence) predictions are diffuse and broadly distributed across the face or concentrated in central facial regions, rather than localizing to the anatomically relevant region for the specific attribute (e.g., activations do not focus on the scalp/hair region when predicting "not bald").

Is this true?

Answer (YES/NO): NO